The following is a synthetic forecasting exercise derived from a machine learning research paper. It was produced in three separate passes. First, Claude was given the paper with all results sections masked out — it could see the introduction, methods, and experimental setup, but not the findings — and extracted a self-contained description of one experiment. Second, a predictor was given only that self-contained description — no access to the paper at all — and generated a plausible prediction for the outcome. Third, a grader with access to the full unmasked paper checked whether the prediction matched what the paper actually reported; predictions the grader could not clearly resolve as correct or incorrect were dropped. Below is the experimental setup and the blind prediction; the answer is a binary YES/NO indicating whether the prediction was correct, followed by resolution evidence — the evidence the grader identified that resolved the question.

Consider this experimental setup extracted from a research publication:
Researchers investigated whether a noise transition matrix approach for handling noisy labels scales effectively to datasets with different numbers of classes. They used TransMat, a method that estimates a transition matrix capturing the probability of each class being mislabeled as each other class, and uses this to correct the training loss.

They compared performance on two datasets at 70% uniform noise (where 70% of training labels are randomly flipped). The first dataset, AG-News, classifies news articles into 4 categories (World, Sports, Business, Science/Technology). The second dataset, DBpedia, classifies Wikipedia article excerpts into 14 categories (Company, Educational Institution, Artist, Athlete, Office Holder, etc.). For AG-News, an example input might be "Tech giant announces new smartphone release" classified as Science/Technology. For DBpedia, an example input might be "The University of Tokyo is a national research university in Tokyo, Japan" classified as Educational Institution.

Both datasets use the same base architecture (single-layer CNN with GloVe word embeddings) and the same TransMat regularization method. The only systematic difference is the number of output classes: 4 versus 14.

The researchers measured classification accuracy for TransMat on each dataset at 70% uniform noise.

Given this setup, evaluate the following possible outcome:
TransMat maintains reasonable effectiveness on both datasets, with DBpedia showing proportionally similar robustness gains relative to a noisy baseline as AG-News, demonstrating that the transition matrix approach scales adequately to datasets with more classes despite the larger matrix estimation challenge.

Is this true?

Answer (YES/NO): YES